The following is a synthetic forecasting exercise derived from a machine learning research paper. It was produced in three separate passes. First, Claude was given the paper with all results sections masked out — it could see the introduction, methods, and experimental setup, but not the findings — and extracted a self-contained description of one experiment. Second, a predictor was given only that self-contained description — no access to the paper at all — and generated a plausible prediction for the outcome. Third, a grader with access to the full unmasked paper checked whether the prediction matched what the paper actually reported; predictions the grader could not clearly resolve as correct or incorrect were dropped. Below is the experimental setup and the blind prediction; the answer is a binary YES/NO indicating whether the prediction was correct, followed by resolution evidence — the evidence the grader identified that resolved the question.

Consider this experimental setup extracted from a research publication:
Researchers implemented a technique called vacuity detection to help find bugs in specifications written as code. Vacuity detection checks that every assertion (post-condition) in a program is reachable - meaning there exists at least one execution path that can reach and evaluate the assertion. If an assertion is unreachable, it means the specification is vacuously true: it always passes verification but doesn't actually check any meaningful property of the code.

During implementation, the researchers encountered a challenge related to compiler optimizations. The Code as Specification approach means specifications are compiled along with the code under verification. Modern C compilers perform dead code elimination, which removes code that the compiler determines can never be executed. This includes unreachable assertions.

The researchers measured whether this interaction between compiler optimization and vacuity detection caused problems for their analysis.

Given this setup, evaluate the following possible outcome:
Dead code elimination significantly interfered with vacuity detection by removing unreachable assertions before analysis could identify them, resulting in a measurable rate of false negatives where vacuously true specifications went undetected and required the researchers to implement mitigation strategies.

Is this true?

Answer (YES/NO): NO